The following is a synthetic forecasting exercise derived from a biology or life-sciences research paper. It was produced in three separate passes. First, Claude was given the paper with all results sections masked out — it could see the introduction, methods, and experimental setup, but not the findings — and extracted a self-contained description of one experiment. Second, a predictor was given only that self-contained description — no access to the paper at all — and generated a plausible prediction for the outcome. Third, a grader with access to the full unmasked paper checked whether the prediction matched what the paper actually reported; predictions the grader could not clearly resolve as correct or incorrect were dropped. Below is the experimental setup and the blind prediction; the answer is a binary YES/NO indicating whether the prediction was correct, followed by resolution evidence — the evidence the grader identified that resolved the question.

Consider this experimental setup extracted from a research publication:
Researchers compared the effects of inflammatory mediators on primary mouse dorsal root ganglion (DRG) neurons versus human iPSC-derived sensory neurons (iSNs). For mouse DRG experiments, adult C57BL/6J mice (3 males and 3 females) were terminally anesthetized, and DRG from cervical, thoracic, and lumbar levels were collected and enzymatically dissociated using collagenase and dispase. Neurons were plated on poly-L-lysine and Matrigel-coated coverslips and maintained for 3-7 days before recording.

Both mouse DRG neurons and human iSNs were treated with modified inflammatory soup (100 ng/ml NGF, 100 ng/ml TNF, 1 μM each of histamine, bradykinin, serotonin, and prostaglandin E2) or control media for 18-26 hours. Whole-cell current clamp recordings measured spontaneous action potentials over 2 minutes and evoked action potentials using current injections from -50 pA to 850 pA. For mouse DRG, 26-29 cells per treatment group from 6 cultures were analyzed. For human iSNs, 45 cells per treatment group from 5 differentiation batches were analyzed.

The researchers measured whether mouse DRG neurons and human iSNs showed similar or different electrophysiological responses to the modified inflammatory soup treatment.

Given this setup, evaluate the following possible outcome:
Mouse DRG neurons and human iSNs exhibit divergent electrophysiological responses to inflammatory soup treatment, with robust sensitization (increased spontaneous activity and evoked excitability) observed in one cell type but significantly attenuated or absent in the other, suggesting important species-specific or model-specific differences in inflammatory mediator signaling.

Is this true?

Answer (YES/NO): NO